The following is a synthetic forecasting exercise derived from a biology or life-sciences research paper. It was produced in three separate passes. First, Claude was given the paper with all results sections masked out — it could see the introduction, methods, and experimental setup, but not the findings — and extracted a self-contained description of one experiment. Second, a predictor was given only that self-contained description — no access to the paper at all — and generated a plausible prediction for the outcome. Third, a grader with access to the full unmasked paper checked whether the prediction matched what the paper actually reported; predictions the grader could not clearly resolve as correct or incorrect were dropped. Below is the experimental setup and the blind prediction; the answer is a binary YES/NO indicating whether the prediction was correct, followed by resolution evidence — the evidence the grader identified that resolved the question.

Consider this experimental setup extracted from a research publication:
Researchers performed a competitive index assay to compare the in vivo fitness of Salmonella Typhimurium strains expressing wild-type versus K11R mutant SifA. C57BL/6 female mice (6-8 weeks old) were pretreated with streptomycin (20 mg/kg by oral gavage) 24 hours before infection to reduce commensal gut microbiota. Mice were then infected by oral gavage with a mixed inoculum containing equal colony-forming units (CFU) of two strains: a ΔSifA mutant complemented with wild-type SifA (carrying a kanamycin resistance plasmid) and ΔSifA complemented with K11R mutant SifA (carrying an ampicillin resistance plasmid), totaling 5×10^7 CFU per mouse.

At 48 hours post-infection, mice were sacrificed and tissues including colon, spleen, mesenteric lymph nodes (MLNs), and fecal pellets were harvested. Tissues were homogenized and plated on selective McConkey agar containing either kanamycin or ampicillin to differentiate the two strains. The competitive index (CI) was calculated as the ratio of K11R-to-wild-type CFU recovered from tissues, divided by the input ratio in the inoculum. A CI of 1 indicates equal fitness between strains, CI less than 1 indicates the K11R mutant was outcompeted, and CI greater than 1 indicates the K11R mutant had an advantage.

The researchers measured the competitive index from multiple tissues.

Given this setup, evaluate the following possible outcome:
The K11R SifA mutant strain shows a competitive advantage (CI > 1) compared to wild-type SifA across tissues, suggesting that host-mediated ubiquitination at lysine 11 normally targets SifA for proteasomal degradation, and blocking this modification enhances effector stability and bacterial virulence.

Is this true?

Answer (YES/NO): NO